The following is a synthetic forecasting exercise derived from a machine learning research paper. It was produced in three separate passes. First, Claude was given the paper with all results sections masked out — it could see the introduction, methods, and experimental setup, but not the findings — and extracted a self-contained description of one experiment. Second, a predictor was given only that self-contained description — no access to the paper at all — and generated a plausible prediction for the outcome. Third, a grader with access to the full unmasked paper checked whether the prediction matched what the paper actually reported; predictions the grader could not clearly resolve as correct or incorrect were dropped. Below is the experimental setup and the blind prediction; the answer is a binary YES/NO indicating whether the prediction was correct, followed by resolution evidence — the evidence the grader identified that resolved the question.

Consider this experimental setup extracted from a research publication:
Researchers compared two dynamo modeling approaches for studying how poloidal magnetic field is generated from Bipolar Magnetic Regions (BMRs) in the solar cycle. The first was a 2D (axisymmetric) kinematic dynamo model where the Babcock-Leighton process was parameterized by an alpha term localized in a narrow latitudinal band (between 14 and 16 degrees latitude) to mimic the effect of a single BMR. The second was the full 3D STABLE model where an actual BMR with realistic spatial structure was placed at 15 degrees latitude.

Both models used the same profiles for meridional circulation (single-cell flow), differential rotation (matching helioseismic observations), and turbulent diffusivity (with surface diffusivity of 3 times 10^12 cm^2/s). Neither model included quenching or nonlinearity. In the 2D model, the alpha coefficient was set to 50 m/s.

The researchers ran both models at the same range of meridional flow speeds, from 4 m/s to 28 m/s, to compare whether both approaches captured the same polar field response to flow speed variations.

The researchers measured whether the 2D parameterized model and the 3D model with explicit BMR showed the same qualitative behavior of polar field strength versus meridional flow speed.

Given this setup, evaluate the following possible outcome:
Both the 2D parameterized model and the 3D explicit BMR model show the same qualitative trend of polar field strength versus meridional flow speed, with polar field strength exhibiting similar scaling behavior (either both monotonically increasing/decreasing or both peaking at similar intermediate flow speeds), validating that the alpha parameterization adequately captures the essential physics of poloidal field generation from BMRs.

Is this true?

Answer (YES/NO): NO